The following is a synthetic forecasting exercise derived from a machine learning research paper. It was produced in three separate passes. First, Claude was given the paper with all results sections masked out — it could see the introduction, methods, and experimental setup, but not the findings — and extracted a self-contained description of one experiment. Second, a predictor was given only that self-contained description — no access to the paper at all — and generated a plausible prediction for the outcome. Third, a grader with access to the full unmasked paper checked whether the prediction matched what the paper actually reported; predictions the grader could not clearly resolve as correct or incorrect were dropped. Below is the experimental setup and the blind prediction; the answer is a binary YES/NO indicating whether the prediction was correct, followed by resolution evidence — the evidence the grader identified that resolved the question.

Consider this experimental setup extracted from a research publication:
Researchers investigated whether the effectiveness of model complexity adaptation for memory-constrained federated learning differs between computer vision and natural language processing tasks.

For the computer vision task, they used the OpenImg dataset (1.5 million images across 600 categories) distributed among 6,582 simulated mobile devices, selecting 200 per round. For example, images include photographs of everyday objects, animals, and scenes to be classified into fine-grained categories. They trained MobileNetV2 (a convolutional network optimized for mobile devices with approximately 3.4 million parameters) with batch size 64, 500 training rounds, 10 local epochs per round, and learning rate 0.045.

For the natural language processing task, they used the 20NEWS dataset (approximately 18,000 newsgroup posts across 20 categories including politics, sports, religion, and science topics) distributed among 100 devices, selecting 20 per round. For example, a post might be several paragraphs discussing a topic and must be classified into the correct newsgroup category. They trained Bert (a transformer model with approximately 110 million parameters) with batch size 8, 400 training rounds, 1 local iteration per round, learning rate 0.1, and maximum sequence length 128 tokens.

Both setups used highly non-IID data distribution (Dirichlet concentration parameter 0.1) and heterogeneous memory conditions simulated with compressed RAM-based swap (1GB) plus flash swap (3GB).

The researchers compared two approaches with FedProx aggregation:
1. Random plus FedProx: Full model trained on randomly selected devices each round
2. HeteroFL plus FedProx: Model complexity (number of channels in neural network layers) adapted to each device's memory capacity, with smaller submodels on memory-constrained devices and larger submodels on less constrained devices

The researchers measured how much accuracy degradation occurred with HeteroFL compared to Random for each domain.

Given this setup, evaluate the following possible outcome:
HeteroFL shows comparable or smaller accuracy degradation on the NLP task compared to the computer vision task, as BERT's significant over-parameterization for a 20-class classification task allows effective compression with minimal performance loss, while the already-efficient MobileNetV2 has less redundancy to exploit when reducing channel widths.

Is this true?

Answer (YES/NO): YES